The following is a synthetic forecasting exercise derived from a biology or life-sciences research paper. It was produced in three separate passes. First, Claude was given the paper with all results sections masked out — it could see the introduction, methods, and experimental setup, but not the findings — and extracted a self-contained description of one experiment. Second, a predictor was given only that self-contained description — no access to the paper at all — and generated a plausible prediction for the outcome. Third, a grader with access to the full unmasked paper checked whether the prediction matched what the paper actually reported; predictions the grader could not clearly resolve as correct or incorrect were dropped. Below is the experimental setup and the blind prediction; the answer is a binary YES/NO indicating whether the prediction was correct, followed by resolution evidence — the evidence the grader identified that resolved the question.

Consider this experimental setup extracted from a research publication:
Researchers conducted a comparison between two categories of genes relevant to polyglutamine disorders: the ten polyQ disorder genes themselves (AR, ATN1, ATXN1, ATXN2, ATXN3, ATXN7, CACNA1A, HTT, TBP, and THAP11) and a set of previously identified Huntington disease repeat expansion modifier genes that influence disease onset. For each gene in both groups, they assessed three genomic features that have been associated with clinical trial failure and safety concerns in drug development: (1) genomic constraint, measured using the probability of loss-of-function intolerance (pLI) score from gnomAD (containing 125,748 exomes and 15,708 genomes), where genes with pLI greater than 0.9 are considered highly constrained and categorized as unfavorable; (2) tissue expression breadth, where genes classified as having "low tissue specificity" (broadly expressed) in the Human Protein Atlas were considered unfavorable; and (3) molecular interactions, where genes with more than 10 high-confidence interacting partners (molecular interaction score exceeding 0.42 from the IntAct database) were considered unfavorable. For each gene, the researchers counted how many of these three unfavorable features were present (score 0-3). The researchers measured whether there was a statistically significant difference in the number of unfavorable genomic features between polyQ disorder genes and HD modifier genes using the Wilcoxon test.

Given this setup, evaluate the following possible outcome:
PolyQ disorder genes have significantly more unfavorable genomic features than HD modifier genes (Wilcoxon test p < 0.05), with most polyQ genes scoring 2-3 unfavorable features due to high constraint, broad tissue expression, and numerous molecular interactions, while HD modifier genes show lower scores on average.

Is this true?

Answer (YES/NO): YES